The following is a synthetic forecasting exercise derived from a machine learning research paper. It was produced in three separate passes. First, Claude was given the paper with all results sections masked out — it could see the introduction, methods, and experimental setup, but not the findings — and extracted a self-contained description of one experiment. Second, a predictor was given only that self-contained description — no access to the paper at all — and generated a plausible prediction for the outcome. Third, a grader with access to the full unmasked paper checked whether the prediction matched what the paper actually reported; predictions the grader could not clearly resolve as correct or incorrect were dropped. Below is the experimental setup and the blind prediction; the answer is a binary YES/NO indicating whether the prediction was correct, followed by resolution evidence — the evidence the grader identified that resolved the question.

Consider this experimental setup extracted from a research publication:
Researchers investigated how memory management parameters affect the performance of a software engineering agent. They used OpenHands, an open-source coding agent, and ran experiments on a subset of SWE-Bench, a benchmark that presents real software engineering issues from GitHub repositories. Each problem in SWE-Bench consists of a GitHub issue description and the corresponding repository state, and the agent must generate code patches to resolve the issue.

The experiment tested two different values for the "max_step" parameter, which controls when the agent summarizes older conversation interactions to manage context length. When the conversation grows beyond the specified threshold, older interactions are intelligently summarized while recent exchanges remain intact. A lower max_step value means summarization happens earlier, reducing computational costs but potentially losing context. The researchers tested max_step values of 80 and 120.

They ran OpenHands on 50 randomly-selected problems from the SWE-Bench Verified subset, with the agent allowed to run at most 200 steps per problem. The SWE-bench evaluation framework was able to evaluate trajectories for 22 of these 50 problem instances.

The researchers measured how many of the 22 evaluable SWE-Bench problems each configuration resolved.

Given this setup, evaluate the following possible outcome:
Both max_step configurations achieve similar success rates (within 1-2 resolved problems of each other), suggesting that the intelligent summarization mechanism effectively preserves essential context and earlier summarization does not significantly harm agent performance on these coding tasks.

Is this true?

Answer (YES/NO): YES